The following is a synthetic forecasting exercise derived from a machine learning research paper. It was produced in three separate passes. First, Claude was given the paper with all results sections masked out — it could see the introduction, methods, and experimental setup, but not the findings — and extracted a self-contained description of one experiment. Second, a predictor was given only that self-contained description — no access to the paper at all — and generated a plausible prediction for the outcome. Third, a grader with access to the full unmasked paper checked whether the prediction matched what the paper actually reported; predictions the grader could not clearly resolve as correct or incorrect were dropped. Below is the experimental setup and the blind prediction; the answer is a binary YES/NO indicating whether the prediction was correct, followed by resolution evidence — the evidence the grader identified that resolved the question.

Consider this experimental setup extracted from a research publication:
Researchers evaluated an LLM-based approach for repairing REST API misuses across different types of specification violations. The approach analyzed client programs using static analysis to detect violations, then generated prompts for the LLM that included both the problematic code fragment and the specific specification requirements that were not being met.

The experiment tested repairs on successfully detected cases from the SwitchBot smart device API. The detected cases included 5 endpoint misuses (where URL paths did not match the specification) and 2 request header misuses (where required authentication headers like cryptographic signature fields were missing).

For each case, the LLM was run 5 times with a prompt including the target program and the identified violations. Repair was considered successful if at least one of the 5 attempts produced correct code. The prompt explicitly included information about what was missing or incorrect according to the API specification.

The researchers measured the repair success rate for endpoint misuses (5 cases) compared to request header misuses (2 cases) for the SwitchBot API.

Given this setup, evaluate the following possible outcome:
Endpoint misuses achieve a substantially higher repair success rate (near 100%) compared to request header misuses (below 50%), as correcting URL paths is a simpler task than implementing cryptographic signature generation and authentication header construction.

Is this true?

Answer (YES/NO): NO